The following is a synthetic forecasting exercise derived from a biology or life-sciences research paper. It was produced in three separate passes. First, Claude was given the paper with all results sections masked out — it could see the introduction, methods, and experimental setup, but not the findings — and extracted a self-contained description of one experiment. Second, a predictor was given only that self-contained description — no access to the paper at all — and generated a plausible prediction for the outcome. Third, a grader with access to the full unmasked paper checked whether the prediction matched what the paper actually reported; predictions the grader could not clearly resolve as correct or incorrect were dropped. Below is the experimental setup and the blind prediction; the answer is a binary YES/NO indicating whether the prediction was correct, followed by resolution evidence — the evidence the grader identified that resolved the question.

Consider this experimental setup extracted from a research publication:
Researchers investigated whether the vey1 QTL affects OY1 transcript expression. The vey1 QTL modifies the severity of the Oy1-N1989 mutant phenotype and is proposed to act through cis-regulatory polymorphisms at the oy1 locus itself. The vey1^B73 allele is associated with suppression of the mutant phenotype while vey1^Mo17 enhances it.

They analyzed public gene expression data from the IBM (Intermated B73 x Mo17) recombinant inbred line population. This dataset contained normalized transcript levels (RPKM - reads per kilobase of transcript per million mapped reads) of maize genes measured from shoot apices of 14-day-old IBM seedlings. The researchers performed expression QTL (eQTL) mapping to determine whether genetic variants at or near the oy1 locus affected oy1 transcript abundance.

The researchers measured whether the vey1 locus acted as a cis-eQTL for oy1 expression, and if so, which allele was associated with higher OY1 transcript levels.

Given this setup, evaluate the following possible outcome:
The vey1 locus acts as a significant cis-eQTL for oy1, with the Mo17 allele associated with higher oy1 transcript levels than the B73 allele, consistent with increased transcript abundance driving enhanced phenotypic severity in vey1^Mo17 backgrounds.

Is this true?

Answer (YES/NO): NO